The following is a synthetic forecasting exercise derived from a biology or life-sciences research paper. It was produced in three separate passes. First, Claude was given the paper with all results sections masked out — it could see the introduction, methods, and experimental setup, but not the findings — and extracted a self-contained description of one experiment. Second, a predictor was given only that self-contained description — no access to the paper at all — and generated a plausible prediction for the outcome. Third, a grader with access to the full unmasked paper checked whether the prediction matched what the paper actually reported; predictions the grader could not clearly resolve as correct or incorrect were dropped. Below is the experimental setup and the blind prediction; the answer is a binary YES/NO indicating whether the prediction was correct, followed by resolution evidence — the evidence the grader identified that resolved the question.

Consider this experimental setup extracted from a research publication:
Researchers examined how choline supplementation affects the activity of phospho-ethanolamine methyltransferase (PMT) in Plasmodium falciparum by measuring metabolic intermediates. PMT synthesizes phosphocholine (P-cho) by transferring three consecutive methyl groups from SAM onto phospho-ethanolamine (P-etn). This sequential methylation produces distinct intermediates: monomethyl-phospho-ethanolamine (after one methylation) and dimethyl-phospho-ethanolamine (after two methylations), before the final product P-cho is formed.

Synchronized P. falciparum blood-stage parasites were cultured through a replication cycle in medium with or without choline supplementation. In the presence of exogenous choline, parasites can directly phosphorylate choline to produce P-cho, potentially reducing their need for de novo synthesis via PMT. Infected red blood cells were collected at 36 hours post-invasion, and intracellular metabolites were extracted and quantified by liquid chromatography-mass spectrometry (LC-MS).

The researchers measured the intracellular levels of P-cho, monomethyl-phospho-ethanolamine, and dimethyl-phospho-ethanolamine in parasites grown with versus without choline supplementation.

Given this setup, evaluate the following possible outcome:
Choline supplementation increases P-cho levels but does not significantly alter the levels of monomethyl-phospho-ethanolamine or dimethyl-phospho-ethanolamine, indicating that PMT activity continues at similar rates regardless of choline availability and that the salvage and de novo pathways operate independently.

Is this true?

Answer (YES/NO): NO